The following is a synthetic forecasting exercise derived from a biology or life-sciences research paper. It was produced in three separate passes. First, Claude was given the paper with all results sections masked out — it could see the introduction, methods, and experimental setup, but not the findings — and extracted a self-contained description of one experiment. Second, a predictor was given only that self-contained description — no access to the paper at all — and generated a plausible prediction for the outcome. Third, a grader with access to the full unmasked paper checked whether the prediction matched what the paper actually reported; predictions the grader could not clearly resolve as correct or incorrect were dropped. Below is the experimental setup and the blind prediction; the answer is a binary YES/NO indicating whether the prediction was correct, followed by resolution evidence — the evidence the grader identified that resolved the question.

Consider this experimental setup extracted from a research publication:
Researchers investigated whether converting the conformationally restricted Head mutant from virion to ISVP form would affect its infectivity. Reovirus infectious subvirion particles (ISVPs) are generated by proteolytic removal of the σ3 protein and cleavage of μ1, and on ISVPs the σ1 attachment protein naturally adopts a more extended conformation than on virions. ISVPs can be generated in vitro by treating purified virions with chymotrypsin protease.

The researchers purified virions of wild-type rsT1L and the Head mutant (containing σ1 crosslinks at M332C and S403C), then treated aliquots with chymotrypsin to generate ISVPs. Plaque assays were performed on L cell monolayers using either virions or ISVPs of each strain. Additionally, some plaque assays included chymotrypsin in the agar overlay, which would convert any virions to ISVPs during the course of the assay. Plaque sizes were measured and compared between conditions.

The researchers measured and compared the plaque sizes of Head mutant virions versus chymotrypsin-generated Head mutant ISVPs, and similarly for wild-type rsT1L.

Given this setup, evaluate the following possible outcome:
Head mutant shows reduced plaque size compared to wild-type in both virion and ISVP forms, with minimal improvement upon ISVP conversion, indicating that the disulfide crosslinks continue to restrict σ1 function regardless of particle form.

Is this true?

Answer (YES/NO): NO